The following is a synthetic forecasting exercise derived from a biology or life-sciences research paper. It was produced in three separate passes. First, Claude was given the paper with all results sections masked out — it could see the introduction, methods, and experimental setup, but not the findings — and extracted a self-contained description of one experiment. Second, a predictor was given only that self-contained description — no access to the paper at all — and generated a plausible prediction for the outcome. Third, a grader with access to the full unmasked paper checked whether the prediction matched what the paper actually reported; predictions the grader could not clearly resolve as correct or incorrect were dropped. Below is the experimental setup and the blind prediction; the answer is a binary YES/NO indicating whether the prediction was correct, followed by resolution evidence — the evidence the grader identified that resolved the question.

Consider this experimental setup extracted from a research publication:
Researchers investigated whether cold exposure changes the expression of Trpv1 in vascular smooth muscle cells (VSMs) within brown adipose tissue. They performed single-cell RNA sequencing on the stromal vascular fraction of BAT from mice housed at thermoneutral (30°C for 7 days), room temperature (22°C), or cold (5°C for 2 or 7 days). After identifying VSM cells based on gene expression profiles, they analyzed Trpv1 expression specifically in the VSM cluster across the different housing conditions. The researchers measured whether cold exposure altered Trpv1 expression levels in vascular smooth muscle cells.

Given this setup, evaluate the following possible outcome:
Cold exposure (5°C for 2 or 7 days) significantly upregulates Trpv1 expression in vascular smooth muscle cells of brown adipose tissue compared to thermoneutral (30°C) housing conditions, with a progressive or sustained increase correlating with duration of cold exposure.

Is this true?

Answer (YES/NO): NO